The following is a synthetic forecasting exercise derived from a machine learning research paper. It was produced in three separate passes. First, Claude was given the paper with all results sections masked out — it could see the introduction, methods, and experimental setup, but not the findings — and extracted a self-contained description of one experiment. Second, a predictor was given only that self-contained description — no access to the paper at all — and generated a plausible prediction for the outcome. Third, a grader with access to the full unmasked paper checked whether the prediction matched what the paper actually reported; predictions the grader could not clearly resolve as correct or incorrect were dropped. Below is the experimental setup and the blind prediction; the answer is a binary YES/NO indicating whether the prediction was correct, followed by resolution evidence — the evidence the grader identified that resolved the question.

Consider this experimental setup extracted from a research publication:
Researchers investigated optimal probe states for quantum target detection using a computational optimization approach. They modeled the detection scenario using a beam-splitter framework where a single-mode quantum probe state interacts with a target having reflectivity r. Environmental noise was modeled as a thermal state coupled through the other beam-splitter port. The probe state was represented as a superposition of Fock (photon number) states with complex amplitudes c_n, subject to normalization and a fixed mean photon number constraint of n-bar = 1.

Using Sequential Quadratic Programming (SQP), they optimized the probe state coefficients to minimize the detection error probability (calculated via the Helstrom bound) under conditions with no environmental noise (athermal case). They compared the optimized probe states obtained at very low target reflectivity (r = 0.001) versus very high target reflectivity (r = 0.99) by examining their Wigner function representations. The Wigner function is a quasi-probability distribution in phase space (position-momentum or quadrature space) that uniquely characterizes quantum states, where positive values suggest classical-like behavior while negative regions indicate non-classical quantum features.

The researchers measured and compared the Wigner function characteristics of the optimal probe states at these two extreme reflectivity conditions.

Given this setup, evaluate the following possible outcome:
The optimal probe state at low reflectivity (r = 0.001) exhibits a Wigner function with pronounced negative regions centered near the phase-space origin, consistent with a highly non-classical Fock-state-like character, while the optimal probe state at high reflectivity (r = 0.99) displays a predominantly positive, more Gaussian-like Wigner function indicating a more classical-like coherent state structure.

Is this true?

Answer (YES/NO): NO